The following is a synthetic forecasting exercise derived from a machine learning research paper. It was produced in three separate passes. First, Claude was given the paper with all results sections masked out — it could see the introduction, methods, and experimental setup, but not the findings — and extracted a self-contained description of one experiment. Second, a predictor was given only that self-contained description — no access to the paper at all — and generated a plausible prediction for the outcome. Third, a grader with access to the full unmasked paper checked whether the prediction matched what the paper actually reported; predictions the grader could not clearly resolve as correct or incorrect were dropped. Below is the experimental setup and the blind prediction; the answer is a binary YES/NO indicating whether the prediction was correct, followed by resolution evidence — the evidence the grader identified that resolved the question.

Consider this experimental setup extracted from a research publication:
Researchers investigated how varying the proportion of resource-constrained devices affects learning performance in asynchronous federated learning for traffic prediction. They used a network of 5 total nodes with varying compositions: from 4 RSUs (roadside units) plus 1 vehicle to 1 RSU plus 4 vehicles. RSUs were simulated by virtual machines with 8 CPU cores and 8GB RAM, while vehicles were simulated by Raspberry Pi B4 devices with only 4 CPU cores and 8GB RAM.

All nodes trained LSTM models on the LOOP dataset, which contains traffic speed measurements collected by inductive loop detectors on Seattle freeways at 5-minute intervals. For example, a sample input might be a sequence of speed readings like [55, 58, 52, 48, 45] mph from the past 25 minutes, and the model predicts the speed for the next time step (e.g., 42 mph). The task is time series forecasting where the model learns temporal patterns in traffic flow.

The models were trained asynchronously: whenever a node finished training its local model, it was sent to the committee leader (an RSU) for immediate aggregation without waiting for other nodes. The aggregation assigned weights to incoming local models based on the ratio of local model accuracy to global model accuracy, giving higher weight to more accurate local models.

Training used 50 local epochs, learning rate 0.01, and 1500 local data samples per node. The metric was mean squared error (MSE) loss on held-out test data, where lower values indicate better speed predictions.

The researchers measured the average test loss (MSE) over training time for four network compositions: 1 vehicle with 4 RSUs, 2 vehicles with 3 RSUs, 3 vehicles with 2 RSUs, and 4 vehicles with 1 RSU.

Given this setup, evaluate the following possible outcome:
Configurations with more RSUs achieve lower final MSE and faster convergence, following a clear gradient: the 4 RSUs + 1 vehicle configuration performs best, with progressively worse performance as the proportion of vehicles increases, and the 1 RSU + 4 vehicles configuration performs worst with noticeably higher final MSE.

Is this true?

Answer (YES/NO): NO